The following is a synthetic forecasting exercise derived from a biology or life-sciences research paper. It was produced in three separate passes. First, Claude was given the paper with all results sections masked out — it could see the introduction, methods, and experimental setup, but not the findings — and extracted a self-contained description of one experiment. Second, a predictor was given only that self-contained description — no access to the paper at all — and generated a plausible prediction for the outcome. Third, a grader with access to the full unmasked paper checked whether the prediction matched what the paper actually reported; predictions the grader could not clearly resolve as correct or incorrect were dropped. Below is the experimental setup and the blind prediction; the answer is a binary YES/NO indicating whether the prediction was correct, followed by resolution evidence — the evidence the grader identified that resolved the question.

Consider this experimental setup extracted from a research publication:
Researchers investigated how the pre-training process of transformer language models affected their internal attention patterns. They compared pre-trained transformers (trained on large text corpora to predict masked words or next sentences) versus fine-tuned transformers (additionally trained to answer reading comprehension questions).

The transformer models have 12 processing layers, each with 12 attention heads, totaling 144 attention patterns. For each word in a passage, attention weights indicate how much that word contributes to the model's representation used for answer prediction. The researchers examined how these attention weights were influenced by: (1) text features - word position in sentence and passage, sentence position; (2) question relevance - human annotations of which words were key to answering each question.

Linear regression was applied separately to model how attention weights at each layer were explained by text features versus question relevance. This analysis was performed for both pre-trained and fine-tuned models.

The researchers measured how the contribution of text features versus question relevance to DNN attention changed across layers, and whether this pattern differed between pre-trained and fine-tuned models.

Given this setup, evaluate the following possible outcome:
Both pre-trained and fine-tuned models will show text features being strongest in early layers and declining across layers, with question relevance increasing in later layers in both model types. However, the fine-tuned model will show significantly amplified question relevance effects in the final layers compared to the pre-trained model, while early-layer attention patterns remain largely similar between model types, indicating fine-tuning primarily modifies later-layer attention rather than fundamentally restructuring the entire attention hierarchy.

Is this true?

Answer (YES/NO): NO